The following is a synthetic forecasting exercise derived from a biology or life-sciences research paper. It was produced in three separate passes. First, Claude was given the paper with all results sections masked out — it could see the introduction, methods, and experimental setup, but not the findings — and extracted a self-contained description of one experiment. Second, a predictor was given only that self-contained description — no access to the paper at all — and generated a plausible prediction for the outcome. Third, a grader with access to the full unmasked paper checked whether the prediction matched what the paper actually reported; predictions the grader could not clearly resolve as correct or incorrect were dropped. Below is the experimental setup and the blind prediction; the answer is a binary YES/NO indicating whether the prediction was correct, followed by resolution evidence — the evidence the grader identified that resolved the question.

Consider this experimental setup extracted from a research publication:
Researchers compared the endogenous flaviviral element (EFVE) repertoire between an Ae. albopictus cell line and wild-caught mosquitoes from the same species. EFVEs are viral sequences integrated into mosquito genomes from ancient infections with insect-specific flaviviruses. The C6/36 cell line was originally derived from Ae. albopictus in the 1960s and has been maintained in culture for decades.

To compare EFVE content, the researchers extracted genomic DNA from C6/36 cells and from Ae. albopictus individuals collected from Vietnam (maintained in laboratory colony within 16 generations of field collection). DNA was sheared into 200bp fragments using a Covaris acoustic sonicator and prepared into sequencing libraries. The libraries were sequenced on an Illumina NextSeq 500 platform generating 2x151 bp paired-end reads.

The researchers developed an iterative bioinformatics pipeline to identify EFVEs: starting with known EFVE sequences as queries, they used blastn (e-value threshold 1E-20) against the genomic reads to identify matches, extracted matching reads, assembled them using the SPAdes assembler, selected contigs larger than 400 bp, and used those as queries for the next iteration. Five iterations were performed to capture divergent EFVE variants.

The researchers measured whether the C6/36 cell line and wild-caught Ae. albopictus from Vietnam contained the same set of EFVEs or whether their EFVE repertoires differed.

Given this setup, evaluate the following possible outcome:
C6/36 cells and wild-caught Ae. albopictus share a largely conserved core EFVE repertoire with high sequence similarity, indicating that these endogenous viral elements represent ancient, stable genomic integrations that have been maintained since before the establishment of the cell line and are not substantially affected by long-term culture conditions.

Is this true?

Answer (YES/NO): NO